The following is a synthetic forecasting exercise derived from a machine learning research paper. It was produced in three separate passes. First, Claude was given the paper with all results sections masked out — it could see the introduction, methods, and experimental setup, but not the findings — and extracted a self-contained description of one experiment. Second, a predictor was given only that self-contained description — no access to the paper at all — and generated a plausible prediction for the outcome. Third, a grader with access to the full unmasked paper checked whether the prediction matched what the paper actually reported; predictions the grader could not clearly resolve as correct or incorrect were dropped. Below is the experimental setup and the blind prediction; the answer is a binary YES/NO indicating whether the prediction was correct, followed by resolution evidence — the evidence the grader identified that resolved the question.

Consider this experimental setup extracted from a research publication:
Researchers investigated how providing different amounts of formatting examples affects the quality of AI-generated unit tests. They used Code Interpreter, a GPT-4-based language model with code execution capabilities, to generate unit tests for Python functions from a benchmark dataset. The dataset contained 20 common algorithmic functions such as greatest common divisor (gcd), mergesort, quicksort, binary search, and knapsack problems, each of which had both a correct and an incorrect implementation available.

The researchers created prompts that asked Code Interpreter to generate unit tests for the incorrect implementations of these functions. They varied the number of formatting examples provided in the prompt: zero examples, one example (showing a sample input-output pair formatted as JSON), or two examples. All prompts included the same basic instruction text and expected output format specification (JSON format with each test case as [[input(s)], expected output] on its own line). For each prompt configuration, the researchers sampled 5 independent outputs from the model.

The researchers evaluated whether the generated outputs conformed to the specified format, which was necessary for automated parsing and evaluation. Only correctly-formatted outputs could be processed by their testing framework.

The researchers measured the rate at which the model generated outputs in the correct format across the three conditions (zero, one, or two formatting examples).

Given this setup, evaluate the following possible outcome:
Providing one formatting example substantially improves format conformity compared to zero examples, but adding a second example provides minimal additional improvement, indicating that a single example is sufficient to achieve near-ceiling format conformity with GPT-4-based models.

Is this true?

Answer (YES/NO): NO